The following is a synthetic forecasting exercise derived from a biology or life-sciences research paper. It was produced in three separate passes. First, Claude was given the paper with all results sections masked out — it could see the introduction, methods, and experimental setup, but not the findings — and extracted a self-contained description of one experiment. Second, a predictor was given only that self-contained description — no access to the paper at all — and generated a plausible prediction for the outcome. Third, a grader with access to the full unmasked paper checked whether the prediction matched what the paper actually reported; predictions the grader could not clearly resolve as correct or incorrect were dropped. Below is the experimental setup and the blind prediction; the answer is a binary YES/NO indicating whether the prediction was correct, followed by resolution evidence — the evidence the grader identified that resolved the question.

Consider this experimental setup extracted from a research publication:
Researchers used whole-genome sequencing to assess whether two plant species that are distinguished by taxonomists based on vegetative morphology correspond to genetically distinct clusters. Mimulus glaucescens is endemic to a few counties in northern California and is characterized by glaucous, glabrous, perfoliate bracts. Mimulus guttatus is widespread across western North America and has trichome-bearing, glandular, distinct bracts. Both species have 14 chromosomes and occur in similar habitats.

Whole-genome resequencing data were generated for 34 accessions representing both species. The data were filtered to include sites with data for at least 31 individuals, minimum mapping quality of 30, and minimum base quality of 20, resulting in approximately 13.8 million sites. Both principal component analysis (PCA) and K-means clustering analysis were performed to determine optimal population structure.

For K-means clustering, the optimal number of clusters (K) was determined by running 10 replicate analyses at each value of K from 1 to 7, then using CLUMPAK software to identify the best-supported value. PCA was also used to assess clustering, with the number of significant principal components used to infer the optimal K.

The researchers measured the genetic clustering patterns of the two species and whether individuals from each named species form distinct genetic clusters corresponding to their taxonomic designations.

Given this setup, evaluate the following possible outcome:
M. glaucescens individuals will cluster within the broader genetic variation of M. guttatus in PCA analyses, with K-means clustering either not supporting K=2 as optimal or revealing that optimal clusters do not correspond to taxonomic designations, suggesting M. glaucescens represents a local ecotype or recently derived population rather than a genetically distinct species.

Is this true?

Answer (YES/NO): NO